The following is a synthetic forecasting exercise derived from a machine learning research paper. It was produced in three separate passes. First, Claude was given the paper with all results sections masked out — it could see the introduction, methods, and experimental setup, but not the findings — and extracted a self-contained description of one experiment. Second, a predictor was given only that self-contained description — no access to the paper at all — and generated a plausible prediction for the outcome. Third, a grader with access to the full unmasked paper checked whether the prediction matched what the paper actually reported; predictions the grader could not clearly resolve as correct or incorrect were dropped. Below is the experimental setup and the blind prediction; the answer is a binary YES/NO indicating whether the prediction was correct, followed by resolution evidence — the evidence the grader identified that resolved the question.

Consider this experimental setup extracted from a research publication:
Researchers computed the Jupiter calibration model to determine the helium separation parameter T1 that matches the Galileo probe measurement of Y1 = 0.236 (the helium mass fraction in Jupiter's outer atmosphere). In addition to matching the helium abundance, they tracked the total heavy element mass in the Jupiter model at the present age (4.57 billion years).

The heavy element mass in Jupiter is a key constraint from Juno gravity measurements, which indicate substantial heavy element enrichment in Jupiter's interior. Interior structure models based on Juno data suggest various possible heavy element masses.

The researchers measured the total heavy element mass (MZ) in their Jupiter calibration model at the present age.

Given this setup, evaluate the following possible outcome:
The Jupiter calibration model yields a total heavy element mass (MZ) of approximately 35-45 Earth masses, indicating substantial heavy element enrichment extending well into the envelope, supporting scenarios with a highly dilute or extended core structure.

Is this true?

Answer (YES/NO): NO